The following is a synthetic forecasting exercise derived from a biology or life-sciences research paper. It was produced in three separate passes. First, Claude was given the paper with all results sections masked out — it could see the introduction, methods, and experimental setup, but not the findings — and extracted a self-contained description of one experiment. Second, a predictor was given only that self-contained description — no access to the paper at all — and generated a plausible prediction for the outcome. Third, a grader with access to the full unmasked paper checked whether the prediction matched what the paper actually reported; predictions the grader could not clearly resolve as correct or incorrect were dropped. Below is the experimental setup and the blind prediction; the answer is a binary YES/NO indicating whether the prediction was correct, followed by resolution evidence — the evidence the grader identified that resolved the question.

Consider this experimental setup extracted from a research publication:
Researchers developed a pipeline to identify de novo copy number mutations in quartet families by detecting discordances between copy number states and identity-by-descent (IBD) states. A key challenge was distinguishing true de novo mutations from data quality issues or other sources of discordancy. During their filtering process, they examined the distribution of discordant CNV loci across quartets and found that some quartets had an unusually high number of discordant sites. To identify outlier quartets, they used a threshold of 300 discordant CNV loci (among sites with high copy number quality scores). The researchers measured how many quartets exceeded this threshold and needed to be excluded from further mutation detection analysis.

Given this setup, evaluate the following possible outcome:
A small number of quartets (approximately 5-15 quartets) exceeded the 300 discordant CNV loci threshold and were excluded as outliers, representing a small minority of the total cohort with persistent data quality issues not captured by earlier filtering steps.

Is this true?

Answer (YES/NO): YES